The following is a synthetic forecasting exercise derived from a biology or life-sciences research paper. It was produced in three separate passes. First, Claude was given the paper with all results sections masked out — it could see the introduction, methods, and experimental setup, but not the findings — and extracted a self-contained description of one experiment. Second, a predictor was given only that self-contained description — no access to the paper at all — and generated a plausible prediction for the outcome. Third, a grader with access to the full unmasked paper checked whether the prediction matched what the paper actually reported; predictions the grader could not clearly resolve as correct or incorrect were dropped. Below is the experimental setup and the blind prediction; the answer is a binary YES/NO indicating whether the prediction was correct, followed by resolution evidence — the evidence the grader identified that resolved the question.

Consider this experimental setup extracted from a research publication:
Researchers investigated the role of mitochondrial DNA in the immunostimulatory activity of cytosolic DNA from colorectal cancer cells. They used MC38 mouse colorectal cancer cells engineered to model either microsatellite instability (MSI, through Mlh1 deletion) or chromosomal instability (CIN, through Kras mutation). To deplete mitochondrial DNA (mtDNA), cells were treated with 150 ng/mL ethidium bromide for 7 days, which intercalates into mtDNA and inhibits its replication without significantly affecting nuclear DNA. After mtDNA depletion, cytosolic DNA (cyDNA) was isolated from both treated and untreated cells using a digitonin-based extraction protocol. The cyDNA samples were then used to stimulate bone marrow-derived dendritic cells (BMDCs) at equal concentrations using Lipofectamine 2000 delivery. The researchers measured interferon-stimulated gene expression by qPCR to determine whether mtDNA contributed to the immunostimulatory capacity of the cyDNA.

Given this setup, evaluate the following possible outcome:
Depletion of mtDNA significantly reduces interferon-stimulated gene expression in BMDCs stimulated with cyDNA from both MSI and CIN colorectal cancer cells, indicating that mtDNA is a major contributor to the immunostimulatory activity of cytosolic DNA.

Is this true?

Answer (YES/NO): NO